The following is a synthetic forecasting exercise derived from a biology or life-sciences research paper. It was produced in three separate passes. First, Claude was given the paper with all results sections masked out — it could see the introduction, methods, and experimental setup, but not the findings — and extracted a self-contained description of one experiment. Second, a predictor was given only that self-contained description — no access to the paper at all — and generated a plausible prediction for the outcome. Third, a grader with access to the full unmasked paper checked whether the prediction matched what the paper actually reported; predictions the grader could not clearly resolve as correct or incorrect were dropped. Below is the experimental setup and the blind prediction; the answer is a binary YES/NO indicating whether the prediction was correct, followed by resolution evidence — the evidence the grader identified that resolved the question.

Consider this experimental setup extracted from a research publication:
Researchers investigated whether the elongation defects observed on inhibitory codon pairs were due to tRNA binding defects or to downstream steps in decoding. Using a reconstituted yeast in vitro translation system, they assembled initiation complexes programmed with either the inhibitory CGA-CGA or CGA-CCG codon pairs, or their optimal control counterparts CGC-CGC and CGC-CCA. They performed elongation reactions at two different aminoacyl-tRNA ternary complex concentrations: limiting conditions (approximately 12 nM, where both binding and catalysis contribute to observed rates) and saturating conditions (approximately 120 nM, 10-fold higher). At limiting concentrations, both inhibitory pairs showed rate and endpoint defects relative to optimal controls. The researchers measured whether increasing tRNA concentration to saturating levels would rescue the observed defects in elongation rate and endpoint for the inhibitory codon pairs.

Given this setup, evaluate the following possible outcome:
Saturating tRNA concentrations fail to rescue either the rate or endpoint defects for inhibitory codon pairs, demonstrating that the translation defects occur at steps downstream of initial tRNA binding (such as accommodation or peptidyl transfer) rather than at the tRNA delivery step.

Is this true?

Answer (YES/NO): NO